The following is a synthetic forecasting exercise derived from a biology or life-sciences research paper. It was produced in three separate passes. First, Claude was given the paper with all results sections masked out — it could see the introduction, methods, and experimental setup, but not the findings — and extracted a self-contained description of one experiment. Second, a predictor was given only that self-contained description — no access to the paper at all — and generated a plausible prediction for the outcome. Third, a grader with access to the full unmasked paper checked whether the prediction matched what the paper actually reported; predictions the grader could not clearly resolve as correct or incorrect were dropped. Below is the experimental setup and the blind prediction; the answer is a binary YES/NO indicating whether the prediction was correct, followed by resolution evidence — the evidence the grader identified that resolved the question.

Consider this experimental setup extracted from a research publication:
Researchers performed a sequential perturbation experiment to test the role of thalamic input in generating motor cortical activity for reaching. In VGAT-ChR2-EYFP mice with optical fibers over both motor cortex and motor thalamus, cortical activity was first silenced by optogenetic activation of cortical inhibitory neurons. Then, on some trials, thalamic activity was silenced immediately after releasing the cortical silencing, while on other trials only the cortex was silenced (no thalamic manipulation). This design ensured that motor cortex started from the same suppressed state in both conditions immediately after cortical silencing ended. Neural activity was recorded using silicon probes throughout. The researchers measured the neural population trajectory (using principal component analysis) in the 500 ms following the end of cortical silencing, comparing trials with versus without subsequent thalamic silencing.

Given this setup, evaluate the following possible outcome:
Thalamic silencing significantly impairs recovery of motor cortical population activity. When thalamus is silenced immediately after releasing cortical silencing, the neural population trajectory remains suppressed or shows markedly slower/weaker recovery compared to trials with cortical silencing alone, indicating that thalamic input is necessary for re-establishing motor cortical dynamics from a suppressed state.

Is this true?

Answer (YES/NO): NO